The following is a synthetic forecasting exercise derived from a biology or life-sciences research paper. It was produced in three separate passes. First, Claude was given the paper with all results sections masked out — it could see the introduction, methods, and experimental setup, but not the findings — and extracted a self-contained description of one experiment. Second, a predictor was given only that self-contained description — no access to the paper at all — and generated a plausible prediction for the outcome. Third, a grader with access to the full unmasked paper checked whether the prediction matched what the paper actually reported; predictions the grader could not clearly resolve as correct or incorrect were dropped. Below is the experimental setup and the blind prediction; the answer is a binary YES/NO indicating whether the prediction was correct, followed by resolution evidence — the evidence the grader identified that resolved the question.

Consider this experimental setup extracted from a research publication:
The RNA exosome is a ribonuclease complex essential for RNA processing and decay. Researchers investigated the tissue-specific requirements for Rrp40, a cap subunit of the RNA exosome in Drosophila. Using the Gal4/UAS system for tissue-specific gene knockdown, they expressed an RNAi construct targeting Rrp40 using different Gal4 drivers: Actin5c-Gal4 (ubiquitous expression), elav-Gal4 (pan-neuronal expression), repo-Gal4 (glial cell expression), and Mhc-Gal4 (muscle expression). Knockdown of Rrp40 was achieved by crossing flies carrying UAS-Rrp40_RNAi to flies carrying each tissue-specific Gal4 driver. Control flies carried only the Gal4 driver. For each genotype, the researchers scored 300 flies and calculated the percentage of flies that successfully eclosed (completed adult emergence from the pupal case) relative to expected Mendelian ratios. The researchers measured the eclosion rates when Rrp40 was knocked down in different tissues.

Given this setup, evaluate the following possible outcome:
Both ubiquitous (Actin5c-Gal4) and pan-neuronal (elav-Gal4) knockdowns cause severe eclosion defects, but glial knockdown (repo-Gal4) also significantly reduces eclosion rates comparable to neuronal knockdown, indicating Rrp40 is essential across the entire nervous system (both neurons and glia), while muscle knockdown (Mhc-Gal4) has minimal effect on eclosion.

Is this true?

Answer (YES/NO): NO